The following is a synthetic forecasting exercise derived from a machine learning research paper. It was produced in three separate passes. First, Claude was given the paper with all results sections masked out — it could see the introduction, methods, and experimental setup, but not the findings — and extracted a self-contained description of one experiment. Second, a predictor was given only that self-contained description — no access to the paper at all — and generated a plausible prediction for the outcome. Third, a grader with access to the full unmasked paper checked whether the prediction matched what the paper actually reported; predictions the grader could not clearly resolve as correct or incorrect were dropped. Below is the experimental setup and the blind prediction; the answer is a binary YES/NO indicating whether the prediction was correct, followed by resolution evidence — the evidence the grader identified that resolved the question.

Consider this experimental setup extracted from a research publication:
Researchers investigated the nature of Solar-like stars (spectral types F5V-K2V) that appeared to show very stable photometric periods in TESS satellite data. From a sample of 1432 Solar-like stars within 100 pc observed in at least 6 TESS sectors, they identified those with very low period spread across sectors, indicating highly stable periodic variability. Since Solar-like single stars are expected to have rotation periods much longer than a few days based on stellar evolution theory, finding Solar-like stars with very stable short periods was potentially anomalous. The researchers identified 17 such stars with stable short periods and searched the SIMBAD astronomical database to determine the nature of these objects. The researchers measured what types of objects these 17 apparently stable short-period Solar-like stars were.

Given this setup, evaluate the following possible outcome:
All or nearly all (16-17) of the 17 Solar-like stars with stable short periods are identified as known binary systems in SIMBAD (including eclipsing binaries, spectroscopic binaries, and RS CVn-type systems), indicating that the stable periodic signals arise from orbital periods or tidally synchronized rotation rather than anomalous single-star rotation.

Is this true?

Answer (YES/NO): NO